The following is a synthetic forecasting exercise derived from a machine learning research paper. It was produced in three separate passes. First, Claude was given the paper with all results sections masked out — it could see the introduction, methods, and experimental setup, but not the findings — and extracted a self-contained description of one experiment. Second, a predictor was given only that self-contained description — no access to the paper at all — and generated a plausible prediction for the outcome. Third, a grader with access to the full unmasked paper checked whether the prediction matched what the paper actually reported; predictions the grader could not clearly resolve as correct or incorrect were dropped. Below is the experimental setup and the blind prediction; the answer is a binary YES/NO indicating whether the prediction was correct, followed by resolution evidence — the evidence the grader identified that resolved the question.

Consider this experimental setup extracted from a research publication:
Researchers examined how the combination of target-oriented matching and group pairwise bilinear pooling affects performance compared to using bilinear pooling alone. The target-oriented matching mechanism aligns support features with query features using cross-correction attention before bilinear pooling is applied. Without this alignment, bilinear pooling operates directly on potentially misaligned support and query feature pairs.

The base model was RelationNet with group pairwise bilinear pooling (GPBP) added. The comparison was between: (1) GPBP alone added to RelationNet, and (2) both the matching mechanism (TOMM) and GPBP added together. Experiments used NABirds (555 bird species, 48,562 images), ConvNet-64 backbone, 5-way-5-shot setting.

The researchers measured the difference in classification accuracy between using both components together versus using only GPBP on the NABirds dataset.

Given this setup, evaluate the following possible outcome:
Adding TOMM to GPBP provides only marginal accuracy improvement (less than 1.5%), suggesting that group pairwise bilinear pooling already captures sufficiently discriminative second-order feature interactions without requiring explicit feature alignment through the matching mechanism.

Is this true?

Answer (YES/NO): NO